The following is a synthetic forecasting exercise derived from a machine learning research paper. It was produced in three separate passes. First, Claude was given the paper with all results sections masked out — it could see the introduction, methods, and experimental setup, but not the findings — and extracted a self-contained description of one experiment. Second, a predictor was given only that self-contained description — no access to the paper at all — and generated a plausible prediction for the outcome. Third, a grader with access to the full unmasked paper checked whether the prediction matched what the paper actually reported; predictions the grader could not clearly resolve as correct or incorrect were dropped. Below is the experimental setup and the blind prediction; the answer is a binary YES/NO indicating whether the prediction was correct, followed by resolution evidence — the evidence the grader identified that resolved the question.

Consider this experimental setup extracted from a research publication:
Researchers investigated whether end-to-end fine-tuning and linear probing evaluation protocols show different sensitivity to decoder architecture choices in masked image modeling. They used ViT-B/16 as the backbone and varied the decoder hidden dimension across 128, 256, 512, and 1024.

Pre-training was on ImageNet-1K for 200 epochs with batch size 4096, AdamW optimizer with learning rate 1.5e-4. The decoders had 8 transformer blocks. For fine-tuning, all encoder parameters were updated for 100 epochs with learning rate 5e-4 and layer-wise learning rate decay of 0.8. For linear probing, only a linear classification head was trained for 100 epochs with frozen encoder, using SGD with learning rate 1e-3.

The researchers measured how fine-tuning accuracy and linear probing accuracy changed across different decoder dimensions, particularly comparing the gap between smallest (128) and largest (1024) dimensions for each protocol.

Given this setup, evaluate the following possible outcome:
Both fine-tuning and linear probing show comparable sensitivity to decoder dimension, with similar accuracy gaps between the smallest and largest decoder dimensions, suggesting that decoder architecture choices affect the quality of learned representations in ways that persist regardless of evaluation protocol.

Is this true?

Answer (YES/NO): NO